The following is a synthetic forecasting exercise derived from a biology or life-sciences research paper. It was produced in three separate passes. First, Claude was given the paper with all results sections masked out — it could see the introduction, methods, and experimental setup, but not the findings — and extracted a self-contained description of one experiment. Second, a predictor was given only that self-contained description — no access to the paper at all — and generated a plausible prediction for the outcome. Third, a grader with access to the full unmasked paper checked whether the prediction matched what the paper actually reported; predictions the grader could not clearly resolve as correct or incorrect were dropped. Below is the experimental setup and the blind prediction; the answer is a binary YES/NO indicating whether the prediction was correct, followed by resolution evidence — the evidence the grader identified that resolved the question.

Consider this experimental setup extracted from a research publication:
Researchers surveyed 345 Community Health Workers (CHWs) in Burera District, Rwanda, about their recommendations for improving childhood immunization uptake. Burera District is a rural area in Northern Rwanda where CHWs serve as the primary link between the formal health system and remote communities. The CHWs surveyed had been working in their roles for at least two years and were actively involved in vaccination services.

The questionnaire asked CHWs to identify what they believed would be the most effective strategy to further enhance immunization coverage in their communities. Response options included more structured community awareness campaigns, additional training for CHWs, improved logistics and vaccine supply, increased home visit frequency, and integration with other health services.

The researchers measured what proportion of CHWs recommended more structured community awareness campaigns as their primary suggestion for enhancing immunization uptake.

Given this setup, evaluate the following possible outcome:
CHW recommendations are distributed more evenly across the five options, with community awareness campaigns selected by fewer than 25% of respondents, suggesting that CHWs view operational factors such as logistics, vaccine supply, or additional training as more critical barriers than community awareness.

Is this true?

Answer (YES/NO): NO